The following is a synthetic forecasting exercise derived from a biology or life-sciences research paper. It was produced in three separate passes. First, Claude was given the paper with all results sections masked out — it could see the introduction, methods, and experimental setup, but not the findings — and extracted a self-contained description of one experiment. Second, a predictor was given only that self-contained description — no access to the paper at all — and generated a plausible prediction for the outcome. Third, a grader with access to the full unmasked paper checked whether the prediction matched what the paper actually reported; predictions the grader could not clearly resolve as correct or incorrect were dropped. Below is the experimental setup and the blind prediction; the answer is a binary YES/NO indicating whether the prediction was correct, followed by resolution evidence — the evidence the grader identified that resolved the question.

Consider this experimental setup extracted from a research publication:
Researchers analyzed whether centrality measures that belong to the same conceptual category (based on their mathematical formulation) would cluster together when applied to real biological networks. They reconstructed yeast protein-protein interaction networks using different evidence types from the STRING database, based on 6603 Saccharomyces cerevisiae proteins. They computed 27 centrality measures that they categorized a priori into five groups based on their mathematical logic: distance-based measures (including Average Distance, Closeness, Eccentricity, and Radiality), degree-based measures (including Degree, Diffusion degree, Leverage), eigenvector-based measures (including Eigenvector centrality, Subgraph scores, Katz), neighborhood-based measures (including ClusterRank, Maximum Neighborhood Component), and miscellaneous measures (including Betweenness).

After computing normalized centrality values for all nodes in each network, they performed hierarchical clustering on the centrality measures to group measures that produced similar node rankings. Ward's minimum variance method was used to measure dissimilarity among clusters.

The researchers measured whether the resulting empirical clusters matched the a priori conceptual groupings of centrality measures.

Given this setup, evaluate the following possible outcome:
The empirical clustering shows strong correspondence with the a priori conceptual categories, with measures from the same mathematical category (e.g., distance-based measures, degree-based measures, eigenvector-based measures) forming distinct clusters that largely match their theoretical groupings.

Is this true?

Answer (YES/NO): NO